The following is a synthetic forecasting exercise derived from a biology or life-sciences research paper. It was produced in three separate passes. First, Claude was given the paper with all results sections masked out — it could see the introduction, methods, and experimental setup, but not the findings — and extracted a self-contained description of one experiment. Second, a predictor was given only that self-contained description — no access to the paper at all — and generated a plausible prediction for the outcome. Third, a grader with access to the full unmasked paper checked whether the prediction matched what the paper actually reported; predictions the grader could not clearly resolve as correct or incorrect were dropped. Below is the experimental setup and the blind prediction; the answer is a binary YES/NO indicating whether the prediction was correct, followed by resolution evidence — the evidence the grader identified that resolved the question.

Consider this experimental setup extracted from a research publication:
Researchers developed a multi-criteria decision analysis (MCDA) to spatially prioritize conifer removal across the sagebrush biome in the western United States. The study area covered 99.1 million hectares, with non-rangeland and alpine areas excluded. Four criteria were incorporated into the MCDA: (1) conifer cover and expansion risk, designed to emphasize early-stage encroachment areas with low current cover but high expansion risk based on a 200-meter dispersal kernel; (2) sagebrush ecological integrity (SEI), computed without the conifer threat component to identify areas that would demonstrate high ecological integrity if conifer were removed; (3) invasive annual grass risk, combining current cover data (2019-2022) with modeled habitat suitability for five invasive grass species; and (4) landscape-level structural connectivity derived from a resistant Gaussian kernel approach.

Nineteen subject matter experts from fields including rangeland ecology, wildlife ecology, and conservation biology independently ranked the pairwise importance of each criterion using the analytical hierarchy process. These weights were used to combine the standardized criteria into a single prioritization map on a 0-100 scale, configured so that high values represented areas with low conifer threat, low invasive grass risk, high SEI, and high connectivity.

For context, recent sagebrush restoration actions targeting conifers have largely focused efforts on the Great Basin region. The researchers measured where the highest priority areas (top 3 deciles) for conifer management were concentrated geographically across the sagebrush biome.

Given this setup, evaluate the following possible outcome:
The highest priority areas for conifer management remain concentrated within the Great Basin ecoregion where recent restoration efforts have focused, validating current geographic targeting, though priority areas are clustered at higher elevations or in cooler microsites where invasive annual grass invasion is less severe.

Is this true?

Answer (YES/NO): NO